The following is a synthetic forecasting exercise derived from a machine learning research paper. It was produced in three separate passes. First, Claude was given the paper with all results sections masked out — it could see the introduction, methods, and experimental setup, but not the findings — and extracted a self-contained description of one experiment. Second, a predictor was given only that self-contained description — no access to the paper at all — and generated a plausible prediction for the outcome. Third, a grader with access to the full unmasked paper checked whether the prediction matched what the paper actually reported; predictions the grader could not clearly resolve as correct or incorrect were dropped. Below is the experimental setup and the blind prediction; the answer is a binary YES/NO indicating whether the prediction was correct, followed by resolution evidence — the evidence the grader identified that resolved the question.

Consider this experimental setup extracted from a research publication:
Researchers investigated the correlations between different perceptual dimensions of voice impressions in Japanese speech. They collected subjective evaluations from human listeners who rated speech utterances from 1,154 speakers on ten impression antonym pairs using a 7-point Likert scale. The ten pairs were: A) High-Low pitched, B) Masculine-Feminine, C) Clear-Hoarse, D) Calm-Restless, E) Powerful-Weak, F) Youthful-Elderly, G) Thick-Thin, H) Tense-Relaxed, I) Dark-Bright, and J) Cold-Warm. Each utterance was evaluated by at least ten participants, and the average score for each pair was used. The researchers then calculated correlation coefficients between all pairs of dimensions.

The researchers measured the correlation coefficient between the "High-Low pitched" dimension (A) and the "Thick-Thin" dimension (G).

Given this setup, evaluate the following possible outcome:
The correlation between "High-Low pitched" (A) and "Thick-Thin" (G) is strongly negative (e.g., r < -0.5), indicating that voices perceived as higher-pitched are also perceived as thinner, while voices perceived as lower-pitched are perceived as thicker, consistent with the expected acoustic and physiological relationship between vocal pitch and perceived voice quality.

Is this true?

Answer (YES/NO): YES